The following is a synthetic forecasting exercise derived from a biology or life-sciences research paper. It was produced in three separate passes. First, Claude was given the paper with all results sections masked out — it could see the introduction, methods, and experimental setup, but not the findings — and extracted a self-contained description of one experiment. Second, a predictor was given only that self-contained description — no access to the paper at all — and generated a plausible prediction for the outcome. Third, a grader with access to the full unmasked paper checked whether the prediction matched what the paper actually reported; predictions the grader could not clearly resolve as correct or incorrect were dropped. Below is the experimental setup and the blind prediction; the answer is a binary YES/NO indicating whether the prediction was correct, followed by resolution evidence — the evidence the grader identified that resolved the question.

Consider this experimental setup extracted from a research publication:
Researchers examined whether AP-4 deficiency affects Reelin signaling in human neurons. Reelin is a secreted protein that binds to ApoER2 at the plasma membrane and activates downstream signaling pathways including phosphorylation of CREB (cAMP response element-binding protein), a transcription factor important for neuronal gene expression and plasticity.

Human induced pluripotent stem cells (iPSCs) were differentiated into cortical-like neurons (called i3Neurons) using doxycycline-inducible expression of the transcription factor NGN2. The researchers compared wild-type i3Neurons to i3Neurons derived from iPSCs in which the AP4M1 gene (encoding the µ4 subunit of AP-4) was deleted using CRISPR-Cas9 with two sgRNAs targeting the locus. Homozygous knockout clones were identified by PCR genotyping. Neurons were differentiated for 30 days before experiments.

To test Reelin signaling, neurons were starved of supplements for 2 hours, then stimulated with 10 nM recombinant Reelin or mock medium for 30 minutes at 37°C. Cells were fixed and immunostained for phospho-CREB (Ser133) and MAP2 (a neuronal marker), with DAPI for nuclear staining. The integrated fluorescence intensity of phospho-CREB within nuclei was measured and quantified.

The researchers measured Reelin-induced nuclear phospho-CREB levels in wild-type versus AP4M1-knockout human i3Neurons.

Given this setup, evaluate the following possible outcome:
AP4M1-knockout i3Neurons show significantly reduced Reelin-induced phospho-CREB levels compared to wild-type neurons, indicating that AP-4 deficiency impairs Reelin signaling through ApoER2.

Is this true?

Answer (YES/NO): YES